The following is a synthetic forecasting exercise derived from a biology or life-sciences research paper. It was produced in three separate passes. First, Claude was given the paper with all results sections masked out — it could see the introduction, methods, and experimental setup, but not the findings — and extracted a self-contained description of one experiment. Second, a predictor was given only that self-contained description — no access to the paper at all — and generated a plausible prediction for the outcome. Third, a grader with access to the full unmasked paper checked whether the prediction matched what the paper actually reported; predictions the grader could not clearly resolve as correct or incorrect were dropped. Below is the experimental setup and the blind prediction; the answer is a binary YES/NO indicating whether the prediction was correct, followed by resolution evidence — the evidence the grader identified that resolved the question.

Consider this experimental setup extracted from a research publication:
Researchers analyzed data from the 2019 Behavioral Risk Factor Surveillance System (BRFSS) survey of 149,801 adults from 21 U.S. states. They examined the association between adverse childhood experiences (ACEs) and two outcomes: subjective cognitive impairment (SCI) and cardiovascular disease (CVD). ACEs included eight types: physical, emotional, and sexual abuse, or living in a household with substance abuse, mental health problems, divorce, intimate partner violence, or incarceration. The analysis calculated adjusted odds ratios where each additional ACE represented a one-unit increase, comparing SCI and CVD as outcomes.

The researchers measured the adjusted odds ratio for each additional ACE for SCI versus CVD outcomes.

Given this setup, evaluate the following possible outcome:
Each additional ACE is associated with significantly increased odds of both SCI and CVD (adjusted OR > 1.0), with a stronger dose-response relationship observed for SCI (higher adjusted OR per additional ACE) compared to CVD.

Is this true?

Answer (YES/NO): YES